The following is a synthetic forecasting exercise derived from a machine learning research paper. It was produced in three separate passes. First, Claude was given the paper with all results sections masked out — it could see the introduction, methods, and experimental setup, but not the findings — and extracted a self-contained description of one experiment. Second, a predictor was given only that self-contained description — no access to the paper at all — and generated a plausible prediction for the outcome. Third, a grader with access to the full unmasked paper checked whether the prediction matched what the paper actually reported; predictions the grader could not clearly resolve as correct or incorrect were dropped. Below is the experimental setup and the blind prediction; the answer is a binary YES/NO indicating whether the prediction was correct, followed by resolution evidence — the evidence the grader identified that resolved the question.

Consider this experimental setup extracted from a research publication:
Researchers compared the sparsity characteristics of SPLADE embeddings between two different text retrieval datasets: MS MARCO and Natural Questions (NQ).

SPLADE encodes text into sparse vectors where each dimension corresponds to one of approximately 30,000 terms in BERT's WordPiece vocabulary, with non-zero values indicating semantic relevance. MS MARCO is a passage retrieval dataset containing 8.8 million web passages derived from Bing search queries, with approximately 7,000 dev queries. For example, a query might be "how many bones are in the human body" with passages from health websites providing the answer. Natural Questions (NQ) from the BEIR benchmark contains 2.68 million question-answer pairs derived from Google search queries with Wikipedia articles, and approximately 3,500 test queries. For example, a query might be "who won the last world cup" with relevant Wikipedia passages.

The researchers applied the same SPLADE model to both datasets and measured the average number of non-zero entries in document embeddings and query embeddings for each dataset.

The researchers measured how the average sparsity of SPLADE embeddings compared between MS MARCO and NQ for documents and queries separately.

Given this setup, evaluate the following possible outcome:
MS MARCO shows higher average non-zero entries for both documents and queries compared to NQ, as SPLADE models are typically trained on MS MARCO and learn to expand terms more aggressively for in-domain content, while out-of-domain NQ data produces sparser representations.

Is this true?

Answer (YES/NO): NO